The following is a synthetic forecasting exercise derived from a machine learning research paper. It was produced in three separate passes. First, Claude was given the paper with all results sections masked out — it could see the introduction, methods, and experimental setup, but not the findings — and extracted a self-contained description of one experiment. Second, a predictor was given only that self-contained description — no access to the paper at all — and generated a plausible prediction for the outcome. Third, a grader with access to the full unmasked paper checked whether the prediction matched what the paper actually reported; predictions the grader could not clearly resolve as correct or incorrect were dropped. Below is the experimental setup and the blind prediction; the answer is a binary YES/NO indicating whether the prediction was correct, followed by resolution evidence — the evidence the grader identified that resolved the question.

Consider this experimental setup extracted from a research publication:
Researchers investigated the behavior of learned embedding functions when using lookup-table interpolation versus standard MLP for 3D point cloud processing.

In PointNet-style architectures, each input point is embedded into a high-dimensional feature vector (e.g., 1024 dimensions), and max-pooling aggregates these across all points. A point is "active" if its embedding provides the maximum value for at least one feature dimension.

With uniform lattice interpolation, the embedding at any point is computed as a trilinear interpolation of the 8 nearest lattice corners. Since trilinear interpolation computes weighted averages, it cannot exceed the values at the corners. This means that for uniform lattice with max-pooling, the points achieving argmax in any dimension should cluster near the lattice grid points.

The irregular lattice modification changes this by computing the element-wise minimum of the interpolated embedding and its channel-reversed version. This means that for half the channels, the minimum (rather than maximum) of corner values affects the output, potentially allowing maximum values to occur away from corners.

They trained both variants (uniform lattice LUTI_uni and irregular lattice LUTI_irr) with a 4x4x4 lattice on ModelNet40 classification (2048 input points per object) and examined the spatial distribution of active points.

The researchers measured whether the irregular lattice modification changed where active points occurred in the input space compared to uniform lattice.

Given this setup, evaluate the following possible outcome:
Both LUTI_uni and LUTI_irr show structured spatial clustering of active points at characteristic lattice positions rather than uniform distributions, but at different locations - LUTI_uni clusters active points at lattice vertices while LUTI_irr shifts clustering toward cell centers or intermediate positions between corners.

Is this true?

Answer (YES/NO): NO